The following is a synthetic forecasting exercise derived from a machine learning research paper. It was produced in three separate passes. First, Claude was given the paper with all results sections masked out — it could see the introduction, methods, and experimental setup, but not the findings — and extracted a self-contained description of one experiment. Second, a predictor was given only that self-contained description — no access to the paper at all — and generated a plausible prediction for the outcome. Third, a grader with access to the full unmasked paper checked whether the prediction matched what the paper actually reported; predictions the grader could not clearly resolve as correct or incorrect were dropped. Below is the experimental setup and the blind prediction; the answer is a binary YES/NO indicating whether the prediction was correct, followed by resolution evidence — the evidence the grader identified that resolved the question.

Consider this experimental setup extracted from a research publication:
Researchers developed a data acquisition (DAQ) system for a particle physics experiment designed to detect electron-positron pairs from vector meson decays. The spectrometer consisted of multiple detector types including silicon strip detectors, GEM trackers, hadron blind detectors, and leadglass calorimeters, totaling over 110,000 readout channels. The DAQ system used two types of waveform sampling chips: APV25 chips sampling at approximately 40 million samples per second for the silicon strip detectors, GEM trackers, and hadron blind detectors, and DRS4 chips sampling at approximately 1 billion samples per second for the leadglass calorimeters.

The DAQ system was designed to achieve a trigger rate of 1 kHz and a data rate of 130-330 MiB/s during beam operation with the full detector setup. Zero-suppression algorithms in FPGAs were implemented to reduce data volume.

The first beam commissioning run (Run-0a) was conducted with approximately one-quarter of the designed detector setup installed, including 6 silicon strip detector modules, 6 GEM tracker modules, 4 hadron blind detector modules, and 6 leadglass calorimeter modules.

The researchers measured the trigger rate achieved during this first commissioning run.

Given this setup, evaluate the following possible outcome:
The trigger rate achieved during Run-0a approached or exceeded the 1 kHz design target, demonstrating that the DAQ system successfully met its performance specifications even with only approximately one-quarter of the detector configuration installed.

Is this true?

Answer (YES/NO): NO